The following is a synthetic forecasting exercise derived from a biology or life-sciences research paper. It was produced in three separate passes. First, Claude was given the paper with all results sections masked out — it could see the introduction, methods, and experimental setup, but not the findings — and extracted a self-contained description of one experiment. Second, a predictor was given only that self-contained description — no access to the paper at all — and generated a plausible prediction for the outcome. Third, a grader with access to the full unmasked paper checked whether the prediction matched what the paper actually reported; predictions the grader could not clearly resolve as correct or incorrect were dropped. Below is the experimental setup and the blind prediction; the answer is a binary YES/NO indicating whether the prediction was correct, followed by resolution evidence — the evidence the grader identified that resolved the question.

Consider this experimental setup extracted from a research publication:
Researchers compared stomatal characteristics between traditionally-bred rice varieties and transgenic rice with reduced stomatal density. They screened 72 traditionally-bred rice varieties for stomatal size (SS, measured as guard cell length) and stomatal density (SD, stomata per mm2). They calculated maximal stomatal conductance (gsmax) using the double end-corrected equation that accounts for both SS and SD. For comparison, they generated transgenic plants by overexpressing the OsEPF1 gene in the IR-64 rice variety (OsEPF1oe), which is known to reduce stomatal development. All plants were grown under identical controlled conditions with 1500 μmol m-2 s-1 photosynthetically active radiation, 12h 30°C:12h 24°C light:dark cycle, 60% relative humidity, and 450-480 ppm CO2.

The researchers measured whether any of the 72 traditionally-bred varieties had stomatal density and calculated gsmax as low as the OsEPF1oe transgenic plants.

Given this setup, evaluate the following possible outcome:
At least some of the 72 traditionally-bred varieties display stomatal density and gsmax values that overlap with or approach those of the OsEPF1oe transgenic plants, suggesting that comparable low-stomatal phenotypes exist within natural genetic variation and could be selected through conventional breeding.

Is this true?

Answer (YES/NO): NO